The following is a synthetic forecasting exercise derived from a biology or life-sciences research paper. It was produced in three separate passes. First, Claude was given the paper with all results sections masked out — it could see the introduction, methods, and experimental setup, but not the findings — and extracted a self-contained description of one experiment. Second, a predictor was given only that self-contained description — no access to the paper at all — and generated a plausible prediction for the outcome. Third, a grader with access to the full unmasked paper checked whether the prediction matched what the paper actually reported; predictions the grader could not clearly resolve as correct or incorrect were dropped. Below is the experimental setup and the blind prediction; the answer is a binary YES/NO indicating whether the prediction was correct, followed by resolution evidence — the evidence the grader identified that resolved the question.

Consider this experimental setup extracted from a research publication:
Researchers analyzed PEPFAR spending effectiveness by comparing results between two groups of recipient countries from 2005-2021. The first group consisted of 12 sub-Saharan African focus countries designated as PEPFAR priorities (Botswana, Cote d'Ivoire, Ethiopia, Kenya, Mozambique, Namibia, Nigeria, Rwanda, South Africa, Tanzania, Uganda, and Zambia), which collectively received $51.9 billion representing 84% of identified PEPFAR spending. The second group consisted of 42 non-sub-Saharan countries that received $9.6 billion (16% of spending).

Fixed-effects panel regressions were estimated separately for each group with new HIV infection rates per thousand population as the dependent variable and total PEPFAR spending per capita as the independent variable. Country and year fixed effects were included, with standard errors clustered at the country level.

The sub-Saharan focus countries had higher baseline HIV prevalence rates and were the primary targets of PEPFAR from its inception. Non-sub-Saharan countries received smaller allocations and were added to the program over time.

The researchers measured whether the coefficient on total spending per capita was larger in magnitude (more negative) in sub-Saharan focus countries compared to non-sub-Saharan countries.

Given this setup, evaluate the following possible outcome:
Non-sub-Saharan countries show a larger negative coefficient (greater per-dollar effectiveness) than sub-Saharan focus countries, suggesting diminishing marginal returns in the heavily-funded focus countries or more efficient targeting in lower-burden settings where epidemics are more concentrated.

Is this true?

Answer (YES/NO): YES